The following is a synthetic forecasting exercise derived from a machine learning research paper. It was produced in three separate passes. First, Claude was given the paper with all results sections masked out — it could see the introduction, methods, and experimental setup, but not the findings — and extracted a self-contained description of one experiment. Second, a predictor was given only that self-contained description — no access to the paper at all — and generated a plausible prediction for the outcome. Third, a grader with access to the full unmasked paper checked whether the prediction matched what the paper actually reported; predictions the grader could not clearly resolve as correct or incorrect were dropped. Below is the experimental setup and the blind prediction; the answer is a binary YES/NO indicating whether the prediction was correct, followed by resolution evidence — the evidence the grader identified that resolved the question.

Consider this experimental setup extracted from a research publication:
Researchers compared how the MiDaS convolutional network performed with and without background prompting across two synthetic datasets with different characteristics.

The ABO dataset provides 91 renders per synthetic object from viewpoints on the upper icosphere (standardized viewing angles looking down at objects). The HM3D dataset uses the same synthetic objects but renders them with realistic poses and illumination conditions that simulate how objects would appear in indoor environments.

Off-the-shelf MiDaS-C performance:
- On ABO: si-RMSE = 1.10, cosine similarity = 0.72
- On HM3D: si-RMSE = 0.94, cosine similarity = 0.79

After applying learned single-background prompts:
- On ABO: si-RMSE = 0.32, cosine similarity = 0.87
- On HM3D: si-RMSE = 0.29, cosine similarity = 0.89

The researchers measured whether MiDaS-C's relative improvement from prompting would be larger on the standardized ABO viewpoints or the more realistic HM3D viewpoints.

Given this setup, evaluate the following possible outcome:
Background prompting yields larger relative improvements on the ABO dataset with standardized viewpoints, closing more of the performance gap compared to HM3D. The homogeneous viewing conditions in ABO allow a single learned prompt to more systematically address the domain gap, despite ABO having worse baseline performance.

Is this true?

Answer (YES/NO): YES